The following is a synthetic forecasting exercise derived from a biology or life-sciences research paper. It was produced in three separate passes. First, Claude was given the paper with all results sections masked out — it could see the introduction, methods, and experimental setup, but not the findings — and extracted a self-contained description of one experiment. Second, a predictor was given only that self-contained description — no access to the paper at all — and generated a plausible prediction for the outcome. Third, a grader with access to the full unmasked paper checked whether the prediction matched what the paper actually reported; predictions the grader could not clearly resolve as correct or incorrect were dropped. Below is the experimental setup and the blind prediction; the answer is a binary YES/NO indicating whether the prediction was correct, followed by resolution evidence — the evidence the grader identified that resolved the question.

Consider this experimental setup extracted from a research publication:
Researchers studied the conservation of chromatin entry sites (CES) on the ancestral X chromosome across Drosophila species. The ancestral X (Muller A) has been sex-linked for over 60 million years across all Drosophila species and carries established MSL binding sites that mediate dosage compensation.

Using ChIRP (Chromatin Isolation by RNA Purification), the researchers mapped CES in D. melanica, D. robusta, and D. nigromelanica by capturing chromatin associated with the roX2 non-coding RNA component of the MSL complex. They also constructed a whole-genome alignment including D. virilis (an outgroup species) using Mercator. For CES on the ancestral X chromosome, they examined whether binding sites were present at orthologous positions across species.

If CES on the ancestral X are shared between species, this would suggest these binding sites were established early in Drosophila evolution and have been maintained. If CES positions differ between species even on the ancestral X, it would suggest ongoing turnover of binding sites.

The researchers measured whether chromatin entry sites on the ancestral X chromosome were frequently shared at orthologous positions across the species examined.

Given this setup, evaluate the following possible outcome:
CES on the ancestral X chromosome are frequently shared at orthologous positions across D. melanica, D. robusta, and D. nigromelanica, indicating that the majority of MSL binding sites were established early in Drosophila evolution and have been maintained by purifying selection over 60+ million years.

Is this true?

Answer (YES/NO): YES